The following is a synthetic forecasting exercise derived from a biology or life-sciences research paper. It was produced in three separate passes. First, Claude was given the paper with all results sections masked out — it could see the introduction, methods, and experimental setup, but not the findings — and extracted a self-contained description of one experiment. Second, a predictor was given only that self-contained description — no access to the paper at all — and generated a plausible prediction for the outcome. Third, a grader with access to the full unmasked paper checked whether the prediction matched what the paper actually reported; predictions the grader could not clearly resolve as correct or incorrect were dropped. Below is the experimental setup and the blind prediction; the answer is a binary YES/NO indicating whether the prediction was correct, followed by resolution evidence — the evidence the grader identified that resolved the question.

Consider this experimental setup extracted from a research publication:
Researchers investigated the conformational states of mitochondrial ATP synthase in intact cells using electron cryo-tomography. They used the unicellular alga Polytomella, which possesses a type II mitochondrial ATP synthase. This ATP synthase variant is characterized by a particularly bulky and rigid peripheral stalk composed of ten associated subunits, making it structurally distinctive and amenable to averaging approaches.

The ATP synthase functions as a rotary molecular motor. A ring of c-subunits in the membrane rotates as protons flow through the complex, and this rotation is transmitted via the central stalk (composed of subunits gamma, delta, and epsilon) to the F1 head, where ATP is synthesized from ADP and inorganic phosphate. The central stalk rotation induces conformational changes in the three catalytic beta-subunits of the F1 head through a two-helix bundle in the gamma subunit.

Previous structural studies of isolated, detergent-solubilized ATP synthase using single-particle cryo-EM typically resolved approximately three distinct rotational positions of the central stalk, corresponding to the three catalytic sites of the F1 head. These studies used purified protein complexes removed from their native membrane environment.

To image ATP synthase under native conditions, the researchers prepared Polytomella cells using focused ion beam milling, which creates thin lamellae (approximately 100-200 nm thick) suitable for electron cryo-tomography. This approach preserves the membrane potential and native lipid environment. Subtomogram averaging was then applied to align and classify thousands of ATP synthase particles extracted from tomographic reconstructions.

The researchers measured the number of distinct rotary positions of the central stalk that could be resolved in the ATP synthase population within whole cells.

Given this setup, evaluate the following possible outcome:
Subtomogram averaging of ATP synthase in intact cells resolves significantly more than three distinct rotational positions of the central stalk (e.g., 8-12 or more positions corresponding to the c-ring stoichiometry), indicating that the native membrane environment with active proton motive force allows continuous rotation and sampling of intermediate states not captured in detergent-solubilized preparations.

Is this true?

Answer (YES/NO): NO